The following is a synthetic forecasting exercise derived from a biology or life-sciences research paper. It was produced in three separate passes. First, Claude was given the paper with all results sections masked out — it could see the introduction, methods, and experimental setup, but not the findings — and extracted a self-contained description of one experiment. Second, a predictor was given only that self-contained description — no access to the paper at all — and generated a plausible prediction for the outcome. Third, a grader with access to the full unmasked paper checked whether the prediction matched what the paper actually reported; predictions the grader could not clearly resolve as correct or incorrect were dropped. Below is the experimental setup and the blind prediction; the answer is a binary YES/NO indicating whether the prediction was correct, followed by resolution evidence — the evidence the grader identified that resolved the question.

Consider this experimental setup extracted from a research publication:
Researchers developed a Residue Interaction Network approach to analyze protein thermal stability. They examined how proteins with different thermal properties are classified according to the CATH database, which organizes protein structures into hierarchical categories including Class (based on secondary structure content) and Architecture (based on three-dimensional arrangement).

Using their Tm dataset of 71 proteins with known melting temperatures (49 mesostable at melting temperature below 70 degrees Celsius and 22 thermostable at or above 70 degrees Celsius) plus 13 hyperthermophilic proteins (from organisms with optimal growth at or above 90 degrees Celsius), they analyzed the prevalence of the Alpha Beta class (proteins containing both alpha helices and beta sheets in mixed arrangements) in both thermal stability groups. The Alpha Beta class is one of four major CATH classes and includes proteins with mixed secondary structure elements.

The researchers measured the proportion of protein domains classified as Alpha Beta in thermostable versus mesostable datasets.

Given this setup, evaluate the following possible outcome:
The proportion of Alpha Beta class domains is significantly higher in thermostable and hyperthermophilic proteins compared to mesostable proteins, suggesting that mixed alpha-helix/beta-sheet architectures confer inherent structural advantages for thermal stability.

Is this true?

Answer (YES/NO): YES